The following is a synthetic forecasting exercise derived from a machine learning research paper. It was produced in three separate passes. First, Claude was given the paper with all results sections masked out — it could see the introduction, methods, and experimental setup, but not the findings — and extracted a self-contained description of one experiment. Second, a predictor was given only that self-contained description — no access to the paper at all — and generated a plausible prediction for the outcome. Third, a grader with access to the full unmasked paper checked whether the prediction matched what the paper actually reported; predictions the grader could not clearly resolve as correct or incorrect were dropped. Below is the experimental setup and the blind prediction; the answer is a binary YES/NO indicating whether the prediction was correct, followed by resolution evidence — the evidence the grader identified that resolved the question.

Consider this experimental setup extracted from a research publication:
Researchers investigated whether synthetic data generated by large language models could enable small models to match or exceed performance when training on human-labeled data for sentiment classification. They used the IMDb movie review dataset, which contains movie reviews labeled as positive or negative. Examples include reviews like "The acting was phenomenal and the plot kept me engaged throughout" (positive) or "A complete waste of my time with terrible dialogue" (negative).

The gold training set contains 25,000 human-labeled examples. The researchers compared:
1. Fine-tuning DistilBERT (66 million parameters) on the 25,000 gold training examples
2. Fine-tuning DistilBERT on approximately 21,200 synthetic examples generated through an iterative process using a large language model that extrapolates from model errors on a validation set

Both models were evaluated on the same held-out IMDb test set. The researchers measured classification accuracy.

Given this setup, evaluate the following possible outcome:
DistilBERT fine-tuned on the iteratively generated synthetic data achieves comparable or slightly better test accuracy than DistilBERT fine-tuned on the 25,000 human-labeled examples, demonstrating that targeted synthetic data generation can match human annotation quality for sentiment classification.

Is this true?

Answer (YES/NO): YES